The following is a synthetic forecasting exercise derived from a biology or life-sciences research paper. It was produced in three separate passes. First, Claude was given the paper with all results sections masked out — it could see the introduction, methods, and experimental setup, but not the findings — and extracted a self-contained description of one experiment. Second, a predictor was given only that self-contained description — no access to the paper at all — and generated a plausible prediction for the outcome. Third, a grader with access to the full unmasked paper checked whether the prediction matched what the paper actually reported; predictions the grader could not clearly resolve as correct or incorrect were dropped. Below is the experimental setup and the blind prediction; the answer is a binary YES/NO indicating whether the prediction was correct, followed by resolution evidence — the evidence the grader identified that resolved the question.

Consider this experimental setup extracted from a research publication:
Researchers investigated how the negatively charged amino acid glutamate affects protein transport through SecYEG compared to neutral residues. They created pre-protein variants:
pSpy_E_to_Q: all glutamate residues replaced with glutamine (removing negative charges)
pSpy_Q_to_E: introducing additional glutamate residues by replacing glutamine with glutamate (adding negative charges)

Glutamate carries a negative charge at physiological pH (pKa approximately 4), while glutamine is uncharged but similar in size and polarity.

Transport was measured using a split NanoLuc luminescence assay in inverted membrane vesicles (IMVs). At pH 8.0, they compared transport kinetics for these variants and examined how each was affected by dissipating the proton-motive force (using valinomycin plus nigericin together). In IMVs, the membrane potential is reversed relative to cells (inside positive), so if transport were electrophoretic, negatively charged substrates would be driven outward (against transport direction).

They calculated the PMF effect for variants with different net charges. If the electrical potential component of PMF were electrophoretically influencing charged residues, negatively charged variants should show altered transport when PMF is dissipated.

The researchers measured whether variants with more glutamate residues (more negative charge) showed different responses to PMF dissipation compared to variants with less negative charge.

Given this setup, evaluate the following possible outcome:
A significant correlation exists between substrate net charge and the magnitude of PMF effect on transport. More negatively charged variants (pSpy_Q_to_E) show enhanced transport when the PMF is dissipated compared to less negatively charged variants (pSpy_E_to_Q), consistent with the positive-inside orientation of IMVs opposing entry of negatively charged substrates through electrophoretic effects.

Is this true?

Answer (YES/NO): NO